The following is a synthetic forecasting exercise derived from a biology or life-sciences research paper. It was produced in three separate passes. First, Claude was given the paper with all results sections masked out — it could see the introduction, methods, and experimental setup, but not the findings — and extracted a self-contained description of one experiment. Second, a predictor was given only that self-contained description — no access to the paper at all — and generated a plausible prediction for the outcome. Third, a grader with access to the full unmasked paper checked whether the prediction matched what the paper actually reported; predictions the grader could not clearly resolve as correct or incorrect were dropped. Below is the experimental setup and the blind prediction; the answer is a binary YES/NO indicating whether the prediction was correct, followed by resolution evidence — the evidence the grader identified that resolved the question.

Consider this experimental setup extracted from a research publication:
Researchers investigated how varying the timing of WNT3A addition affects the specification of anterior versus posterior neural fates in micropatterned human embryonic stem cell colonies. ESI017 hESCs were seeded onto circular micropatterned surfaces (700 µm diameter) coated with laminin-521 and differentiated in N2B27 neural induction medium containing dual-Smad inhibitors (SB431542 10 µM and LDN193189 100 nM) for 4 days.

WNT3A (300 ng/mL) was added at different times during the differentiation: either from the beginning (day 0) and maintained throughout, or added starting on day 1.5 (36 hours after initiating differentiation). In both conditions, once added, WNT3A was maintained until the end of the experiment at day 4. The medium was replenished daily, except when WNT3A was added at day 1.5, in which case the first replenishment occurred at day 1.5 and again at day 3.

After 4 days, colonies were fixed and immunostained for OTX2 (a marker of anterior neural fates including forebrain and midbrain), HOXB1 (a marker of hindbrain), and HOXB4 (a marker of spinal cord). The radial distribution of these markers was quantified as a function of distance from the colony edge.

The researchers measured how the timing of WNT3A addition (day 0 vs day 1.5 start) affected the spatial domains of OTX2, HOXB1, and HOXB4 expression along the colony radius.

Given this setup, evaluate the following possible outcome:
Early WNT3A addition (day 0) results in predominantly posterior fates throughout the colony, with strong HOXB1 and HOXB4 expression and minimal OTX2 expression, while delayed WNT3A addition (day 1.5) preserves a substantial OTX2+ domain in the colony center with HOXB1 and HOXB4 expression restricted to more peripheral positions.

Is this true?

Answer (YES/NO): YES